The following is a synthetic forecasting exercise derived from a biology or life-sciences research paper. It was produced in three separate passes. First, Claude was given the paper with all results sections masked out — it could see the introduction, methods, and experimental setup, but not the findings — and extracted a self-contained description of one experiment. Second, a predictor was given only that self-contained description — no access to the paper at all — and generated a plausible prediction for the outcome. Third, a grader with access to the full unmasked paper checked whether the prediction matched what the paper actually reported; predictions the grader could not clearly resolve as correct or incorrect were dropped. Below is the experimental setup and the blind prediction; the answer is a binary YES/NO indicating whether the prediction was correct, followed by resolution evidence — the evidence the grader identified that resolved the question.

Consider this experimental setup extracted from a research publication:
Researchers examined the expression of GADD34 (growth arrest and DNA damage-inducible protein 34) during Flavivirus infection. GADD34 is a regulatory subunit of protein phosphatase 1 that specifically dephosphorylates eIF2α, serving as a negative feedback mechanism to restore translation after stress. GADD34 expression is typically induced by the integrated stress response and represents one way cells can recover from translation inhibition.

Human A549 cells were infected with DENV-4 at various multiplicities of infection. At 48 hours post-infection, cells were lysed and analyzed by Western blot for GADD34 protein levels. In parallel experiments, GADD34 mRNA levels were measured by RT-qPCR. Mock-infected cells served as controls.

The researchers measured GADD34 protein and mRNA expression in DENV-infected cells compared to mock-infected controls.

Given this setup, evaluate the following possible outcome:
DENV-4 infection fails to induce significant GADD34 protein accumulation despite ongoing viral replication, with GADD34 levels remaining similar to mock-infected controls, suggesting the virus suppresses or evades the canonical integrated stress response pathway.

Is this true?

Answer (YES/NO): NO